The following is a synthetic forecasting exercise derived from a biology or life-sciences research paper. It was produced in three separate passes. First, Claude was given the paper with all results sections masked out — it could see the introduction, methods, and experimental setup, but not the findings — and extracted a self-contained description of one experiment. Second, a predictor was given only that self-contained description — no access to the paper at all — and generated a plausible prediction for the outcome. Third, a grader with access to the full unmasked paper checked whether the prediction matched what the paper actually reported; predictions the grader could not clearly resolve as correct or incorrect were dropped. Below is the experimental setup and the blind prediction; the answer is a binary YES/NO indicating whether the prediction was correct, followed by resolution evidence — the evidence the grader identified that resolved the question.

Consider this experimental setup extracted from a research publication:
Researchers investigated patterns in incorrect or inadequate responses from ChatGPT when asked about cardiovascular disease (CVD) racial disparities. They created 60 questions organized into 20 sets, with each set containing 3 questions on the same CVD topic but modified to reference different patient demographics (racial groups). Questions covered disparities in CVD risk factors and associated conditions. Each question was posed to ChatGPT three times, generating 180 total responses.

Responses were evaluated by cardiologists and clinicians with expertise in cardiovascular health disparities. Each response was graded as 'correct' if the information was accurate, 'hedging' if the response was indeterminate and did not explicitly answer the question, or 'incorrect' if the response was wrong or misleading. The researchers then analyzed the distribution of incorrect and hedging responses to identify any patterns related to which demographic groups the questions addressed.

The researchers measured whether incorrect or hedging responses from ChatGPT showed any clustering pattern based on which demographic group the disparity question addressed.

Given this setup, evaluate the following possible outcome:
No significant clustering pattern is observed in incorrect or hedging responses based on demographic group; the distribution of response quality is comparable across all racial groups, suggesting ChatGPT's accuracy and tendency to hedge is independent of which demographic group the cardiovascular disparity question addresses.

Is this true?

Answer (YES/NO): NO